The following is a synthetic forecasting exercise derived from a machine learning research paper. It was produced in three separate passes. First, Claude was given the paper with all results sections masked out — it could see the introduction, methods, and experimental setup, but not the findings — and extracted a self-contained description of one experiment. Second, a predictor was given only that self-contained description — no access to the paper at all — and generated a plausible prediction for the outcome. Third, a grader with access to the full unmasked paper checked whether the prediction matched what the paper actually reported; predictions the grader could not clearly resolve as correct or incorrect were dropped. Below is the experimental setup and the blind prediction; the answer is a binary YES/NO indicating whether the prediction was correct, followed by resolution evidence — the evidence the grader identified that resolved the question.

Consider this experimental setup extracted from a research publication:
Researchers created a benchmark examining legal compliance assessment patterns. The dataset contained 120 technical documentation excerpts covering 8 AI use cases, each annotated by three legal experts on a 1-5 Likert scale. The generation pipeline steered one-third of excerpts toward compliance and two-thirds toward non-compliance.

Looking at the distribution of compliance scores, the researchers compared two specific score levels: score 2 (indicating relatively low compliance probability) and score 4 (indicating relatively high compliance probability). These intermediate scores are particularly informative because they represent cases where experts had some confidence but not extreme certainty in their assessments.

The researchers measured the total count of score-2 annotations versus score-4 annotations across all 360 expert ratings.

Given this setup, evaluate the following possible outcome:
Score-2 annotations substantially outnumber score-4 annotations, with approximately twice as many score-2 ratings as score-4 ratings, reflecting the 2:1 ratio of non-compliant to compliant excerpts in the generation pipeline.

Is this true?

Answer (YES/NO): YES